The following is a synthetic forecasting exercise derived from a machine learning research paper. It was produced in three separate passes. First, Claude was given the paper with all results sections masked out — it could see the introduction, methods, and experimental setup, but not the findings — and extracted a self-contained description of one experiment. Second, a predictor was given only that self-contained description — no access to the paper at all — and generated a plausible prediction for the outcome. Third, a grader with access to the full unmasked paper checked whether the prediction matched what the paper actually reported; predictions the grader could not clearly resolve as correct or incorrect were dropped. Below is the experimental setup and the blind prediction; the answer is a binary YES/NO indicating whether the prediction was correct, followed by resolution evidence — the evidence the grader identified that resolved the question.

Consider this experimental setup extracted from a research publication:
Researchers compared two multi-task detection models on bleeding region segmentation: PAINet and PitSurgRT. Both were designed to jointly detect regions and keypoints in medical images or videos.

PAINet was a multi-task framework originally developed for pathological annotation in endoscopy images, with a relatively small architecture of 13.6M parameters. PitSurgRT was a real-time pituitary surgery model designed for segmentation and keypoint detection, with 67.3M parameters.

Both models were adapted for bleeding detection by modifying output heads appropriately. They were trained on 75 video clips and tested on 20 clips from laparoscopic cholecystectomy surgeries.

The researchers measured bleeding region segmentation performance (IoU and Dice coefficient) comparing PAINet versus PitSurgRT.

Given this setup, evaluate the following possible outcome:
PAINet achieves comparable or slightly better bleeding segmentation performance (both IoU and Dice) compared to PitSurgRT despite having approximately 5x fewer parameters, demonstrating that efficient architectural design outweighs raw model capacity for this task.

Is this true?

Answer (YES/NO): NO